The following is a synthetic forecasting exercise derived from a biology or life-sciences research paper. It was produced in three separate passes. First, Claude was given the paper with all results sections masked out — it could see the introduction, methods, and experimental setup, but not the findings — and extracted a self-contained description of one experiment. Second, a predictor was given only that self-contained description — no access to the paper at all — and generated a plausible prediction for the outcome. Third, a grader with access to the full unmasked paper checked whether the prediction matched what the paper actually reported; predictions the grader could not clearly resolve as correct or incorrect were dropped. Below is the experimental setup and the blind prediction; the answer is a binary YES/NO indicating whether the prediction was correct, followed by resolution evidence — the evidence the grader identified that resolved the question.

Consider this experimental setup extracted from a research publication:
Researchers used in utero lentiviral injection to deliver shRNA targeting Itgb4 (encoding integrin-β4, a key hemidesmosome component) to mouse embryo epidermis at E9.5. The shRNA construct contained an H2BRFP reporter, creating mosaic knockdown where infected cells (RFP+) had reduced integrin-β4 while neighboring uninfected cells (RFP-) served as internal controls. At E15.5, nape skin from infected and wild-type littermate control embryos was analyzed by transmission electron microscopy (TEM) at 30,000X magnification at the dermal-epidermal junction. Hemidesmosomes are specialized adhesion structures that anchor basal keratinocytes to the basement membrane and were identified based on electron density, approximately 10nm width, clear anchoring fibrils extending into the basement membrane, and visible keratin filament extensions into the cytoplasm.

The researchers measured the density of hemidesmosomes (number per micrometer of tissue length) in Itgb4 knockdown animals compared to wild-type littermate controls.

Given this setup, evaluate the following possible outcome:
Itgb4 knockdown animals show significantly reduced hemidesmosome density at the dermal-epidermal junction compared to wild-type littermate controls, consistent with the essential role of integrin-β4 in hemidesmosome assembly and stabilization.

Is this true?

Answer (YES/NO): NO